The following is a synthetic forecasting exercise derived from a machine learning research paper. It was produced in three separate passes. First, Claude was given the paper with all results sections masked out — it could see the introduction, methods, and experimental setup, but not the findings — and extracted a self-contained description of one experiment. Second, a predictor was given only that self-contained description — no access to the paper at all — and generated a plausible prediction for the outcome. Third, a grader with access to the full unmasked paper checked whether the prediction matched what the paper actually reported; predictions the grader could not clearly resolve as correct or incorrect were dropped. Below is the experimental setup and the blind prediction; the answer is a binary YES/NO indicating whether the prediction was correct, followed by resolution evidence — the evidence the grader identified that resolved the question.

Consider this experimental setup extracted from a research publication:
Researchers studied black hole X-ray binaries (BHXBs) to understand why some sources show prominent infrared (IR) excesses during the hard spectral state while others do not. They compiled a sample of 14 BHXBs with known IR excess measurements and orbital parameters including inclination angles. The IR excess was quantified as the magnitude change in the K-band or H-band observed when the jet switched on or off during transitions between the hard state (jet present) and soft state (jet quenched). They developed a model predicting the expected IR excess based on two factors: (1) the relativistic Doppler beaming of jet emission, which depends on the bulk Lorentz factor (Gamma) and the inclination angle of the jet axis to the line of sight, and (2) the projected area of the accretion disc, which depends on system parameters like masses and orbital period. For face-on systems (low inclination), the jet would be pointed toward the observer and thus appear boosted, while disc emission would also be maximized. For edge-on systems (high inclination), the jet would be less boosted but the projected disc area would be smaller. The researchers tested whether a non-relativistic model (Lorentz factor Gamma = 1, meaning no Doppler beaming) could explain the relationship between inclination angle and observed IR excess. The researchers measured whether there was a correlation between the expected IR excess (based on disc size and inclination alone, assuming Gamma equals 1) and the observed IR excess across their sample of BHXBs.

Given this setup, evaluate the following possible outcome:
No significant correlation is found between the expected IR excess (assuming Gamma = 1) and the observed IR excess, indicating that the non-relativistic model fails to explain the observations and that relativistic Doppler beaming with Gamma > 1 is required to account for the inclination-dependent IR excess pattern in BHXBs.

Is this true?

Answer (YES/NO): YES